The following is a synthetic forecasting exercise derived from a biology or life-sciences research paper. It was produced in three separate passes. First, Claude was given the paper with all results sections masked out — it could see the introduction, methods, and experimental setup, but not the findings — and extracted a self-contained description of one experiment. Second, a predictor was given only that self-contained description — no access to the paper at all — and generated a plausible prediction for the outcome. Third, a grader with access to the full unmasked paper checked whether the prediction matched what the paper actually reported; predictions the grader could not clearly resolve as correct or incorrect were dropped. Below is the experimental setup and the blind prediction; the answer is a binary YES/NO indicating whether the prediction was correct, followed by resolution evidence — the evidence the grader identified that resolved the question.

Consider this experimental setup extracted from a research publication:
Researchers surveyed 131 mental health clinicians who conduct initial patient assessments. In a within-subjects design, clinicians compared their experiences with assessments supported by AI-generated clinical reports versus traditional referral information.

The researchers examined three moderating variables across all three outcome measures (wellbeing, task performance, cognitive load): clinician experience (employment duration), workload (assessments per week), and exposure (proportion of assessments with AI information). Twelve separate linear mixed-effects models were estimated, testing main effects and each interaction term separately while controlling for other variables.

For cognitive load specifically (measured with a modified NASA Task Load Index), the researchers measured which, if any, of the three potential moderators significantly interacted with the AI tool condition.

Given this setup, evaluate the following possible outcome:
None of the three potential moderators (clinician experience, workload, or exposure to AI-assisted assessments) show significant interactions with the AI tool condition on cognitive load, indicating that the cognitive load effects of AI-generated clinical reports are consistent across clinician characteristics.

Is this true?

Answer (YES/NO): NO